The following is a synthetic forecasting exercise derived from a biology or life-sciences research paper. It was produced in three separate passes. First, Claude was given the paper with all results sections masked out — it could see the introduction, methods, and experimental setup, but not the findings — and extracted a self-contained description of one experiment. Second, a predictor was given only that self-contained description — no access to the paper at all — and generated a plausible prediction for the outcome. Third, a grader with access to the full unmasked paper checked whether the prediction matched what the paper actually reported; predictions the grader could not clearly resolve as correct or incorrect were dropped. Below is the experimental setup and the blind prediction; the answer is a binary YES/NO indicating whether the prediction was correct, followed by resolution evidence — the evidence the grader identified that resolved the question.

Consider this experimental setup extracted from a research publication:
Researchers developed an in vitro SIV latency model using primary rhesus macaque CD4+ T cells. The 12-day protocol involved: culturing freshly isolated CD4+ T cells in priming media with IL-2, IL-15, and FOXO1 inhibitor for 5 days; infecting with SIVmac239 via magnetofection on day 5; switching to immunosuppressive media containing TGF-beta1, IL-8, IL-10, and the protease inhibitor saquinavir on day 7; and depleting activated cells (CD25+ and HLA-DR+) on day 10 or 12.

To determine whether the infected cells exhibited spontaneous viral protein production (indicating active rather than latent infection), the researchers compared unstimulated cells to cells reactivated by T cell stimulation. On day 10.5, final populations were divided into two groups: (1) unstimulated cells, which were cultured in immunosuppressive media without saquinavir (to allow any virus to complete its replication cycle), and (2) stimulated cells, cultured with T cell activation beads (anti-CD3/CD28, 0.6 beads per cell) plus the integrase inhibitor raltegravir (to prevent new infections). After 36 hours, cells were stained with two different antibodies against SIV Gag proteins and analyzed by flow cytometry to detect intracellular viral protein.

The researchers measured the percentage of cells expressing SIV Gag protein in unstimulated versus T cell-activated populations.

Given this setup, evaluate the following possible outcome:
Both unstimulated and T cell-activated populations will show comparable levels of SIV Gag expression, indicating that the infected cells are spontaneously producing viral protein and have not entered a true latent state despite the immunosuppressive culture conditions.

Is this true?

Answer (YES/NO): NO